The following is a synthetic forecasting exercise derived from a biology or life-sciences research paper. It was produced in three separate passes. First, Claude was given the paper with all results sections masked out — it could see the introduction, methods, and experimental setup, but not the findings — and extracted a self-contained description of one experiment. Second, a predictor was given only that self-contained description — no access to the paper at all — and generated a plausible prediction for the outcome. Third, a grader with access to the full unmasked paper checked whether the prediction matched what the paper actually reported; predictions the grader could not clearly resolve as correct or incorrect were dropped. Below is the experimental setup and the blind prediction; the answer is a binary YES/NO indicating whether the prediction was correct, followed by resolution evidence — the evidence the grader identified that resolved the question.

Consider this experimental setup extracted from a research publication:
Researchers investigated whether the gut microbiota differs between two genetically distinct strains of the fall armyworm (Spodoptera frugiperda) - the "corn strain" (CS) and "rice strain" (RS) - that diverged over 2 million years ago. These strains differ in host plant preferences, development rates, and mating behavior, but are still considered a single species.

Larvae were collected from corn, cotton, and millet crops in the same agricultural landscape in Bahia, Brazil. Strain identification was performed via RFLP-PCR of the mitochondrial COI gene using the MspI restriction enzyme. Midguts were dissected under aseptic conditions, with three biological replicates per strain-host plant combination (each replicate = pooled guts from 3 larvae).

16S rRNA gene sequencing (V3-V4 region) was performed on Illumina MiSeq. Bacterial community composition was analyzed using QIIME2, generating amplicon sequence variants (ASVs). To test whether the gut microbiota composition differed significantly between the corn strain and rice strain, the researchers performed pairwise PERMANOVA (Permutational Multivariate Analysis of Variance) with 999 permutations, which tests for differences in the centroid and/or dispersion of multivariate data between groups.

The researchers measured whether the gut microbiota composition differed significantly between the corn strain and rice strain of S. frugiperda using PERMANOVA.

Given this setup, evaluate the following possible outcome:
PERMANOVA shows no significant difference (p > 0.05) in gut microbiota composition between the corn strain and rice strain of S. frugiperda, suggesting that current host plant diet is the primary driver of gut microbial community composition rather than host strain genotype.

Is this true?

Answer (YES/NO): YES